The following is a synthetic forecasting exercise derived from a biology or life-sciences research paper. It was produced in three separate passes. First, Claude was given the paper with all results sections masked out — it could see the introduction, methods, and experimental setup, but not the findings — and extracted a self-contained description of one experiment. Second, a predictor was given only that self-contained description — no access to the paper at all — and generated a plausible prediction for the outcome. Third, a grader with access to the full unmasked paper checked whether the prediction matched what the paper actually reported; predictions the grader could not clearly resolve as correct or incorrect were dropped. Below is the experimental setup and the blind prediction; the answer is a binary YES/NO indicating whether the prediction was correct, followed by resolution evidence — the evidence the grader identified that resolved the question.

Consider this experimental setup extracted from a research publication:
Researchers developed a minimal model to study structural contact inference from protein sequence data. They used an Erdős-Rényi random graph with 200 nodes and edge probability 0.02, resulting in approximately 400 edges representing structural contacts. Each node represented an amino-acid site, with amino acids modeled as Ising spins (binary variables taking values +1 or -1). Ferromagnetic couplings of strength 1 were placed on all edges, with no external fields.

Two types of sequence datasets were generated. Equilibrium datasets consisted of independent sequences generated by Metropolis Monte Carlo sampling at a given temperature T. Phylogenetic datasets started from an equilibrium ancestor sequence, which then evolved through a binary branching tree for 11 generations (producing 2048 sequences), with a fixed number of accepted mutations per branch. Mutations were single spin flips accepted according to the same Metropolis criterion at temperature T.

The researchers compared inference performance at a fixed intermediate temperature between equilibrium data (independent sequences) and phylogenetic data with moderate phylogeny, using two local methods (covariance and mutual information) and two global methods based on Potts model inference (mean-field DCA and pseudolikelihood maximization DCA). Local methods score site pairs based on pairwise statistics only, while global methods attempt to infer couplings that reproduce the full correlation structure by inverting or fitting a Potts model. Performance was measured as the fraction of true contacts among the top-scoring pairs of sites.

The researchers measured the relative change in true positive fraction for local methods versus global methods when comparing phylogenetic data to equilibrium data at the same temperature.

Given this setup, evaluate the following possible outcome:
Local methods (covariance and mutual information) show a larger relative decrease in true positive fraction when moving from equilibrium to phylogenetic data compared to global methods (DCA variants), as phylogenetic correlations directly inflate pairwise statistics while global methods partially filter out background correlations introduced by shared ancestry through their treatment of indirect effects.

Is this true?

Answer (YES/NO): YES